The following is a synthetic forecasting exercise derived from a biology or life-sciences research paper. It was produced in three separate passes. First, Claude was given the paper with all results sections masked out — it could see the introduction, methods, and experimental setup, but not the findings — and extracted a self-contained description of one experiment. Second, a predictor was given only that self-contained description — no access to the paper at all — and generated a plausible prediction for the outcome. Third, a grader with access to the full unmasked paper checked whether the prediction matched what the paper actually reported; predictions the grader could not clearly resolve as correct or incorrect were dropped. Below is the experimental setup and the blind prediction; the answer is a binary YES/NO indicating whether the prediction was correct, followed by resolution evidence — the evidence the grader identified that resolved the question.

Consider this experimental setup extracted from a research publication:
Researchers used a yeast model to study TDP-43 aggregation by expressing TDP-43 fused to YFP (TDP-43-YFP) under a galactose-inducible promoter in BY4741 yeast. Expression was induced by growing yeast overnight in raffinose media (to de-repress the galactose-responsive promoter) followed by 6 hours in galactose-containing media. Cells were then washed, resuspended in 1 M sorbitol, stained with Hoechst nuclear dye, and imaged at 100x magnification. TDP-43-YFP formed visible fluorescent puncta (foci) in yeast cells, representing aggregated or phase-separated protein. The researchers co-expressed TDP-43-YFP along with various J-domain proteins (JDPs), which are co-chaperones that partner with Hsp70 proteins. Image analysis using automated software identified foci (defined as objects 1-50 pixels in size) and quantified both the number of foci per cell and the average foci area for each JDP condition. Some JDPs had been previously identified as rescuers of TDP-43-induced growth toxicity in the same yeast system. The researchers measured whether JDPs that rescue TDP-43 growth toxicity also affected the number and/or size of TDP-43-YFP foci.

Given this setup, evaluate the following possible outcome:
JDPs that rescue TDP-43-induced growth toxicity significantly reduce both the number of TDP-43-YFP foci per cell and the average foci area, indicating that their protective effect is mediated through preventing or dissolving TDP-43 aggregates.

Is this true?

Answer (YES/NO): NO